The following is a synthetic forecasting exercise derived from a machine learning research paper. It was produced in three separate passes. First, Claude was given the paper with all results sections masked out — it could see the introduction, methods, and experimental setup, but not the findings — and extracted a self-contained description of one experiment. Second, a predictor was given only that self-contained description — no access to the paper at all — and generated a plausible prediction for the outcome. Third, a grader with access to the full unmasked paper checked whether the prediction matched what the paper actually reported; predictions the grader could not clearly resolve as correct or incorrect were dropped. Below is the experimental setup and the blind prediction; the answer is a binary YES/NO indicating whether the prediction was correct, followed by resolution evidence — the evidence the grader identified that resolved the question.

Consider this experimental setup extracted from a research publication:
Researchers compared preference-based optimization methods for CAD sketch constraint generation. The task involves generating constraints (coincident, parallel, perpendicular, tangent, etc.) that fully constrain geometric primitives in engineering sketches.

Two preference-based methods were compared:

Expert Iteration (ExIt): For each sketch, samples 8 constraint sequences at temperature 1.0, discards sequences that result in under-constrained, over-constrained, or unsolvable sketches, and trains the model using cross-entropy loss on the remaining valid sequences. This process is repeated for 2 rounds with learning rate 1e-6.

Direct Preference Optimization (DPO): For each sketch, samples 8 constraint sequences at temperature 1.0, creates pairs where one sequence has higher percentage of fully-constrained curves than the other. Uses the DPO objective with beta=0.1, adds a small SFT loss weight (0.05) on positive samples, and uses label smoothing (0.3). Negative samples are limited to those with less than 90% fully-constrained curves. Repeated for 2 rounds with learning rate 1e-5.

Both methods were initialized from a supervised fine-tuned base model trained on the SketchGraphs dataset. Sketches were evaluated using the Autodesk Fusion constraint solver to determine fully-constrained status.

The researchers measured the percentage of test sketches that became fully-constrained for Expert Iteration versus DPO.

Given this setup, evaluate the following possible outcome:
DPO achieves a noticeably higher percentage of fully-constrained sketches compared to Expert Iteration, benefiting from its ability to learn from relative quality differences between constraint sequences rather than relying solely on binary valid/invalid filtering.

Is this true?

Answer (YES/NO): NO